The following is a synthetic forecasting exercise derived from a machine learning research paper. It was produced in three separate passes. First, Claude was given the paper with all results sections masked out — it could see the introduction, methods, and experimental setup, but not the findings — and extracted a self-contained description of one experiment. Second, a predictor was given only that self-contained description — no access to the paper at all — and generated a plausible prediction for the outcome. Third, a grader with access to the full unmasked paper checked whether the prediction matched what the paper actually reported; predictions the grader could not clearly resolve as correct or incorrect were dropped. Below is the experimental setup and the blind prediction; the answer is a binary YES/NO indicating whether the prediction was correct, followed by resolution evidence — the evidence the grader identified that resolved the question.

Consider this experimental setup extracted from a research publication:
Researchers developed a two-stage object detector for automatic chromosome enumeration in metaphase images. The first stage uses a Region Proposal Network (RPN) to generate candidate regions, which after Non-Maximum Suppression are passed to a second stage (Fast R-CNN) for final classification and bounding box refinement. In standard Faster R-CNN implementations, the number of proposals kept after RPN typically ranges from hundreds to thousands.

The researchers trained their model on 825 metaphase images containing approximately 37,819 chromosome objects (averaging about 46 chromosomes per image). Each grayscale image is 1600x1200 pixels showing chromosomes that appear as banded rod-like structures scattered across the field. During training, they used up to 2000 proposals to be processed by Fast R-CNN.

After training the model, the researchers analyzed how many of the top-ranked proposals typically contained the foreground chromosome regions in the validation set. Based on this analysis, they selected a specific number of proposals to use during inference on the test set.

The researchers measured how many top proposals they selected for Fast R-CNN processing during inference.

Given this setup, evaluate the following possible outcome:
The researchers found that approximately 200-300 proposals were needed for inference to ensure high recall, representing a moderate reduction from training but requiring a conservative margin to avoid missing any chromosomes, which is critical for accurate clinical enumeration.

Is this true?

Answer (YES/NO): YES